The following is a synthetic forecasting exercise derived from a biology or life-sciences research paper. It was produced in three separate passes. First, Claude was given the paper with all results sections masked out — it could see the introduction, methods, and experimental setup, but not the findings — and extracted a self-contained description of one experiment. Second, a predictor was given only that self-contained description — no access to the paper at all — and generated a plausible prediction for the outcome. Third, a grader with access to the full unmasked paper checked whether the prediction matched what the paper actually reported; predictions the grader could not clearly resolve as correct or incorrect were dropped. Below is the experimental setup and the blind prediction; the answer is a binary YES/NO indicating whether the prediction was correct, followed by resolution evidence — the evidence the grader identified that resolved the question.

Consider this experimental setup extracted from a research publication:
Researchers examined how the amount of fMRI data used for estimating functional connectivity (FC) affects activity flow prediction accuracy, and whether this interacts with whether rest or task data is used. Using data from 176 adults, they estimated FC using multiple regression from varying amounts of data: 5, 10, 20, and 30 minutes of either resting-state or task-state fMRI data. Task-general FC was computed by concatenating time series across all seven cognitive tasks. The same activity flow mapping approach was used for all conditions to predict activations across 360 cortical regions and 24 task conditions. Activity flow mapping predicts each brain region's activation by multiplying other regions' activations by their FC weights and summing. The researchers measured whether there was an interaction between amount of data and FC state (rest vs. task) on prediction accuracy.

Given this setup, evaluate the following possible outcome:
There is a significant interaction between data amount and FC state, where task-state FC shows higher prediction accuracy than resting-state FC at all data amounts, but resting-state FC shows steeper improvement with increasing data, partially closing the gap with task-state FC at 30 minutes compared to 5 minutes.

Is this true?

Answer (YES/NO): YES